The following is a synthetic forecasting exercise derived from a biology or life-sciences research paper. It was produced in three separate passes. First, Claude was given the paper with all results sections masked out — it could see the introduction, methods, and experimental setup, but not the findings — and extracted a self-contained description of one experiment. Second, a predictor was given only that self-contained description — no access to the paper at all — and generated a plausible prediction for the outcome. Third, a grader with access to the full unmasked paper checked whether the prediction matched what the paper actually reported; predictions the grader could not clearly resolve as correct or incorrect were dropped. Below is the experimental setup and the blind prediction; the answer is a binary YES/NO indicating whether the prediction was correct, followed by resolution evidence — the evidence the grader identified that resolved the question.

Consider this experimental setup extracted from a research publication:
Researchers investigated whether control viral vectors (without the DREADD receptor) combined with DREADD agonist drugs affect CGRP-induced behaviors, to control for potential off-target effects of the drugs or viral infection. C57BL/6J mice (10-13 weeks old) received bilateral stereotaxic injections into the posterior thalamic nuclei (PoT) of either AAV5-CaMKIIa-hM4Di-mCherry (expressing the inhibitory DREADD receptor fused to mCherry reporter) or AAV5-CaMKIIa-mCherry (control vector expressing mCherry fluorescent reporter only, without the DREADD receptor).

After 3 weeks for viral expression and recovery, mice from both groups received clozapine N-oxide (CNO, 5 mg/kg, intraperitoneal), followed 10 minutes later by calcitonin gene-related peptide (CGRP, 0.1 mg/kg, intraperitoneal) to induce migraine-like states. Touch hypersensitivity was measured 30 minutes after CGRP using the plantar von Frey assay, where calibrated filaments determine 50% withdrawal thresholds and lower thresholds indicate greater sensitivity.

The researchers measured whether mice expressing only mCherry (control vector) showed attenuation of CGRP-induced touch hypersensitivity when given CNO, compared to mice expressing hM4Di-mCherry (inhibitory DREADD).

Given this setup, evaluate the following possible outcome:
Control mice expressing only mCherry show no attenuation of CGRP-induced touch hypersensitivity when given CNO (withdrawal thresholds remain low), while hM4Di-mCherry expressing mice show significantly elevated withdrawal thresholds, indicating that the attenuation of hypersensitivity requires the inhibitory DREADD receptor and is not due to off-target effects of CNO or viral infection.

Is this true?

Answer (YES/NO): NO